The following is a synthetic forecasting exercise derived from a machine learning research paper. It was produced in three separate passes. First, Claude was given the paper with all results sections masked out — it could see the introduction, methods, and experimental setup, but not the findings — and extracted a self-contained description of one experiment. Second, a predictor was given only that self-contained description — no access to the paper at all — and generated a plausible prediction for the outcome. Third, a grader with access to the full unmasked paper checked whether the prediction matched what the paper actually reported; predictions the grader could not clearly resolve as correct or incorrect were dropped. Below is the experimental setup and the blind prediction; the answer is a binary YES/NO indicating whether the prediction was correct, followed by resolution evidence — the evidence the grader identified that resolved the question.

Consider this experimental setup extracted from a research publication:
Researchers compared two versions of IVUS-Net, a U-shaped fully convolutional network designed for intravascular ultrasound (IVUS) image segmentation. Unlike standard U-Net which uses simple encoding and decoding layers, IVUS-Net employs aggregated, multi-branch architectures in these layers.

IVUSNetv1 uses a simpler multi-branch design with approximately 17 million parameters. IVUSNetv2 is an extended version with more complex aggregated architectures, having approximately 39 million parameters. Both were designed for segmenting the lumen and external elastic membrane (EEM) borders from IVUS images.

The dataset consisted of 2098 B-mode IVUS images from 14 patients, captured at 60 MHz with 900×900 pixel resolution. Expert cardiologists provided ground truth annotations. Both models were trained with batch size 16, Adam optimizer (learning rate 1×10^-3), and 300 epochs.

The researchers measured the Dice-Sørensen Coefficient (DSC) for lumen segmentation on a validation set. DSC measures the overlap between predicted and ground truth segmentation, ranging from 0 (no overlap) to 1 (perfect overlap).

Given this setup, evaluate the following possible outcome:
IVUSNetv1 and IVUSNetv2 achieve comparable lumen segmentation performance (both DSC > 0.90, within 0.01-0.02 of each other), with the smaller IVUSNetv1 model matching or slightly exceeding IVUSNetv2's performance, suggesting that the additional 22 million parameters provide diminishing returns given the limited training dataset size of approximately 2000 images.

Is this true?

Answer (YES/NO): NO